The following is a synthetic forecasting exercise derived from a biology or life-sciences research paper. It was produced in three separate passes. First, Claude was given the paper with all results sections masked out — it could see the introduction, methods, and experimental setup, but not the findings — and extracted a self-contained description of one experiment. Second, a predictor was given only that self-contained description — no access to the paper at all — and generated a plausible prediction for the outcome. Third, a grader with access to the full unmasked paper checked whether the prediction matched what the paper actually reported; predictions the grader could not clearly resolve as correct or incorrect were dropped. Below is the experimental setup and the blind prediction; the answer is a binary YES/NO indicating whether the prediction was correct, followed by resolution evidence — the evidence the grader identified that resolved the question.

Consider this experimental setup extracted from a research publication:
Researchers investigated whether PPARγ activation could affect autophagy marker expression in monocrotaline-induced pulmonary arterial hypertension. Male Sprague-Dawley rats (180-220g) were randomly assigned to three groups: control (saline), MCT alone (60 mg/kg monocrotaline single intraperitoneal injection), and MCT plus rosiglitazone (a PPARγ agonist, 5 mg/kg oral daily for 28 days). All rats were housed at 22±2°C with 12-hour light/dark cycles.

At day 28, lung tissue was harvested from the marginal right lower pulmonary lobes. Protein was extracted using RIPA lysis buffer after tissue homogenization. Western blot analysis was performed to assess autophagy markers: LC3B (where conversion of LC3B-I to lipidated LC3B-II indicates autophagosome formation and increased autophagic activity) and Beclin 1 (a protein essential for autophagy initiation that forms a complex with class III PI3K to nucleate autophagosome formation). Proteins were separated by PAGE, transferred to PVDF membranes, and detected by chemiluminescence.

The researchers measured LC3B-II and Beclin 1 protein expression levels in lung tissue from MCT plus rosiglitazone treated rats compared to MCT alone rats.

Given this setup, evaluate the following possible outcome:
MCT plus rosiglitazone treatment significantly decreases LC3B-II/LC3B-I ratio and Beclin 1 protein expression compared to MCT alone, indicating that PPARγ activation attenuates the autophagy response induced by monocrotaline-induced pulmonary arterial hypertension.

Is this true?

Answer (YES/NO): YES